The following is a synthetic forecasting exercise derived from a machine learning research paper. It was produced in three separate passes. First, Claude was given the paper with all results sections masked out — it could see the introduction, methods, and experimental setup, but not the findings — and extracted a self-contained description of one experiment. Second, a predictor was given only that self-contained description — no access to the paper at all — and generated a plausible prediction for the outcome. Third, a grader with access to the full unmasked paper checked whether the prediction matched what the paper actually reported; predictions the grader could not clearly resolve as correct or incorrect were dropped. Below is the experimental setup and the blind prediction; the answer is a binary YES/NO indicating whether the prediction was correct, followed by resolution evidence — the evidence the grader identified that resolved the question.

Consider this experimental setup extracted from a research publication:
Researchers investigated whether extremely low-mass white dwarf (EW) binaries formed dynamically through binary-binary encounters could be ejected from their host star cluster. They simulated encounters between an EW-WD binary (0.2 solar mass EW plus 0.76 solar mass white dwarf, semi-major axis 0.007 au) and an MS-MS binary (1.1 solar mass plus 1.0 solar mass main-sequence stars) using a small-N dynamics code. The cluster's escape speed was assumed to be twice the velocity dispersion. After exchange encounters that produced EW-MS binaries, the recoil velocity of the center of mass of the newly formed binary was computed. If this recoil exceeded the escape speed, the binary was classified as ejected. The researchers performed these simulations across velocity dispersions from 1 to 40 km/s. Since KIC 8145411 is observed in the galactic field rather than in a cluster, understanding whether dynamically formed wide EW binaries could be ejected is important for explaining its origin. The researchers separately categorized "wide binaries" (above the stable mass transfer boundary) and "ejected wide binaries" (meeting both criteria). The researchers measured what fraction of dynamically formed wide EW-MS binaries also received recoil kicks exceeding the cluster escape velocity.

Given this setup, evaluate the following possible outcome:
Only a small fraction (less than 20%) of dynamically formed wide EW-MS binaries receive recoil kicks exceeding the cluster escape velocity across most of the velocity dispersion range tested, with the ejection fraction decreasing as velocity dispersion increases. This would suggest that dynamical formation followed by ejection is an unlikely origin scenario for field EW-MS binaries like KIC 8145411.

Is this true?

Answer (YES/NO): NO